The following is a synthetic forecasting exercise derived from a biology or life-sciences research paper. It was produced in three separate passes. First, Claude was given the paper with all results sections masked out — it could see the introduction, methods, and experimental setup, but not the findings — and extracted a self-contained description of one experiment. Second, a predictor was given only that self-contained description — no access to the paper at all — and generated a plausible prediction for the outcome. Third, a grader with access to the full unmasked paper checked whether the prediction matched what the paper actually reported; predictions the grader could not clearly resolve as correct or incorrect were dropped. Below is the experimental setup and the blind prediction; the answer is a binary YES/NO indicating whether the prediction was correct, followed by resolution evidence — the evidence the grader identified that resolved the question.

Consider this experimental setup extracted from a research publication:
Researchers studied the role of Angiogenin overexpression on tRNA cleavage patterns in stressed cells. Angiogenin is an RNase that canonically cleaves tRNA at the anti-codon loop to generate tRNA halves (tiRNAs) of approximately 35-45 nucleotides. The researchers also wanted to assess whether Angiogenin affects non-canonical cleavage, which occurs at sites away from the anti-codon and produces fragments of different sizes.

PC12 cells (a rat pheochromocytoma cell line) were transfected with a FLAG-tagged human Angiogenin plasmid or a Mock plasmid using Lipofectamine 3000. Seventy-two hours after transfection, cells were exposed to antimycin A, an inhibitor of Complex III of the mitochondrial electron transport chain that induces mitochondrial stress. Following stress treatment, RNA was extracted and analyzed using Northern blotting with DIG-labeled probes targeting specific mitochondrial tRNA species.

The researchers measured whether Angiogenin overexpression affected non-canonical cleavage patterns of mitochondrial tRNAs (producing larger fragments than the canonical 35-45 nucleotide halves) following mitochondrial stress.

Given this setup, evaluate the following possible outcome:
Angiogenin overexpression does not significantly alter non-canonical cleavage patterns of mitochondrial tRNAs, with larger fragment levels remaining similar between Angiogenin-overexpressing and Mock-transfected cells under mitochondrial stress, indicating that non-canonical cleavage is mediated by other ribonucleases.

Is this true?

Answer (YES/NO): YES